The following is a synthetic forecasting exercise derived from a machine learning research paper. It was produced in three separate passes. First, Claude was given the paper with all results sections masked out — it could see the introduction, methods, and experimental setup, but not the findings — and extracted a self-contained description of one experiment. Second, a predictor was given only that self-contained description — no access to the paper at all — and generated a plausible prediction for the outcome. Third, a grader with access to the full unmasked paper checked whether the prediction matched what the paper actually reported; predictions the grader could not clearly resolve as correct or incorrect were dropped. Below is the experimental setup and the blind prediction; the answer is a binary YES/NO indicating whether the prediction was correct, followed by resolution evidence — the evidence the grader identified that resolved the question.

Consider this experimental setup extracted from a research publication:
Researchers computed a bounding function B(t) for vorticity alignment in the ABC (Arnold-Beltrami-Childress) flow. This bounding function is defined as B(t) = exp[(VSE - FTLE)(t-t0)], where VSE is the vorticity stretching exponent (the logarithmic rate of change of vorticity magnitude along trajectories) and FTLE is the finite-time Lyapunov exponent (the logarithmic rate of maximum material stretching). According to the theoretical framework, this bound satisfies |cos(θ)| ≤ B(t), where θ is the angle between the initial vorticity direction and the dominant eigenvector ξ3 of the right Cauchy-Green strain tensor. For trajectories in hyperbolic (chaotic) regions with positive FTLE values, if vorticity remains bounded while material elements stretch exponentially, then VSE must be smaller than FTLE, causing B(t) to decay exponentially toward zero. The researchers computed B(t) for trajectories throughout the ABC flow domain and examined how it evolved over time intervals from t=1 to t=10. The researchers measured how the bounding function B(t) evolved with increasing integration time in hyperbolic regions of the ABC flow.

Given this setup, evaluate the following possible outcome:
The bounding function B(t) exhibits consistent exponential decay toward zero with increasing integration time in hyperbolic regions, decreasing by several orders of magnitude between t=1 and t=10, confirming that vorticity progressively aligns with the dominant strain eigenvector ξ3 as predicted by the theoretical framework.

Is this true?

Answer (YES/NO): NO